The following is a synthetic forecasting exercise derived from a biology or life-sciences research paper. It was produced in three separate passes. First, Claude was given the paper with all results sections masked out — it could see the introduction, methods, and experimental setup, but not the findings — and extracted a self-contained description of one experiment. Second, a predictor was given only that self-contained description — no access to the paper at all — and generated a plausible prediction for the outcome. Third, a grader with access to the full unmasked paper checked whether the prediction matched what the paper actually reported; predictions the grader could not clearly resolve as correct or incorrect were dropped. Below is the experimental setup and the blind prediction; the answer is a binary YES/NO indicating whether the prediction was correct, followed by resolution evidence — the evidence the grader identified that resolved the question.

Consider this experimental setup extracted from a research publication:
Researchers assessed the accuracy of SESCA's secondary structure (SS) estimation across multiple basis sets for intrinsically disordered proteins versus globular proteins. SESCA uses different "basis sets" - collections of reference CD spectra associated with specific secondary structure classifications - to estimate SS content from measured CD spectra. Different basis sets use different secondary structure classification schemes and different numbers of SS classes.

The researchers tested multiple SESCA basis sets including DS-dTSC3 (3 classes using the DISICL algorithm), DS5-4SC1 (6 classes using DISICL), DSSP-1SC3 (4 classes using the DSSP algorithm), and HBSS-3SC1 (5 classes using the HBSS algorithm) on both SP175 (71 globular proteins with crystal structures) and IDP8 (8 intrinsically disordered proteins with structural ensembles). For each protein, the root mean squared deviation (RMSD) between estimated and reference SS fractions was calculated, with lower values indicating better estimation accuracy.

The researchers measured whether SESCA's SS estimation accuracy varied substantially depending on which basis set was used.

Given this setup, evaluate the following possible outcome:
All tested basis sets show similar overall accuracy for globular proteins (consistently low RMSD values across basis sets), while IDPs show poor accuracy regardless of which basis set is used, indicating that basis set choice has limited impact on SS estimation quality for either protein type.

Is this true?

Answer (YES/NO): NO